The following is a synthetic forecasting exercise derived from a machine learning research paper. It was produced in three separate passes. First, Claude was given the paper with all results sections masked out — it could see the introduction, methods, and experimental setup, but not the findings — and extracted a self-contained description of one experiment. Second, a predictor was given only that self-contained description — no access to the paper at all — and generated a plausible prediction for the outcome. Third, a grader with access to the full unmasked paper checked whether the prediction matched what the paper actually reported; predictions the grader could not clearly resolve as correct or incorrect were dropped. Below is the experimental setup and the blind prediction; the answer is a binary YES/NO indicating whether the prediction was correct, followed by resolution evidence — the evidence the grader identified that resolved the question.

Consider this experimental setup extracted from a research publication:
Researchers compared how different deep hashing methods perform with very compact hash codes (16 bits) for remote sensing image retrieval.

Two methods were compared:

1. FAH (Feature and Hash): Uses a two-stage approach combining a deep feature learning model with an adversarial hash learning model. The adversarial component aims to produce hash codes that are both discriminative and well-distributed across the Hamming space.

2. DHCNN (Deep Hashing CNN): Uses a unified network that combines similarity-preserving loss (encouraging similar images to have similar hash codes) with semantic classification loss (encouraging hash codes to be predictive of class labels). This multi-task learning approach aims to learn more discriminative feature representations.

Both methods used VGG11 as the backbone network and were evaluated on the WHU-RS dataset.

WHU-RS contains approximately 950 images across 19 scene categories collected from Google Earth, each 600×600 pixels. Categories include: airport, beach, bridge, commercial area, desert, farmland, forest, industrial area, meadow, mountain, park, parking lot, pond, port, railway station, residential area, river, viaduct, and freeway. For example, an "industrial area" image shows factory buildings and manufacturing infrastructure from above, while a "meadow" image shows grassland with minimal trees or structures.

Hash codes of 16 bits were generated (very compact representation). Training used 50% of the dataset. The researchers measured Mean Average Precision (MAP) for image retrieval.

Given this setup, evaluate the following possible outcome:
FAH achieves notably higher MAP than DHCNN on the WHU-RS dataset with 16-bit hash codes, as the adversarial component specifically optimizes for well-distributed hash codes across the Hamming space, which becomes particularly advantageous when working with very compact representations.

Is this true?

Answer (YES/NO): NO